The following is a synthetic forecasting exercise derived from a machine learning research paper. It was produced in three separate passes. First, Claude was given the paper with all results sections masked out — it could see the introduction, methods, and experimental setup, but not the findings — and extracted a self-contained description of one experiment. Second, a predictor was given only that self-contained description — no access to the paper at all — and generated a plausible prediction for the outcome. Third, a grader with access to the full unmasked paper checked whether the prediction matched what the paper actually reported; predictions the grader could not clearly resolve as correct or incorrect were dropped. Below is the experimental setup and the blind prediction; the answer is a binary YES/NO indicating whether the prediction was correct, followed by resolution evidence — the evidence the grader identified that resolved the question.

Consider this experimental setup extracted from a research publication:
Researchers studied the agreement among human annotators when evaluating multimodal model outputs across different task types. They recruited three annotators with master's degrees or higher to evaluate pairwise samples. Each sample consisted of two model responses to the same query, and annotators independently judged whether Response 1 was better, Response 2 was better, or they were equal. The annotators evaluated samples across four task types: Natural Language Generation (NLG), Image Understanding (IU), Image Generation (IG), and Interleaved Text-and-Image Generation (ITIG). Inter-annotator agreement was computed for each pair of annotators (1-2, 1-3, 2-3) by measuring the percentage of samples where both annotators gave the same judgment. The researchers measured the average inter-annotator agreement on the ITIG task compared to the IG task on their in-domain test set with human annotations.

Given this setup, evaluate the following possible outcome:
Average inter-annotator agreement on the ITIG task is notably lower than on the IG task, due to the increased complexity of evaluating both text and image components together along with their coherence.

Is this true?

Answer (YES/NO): NO